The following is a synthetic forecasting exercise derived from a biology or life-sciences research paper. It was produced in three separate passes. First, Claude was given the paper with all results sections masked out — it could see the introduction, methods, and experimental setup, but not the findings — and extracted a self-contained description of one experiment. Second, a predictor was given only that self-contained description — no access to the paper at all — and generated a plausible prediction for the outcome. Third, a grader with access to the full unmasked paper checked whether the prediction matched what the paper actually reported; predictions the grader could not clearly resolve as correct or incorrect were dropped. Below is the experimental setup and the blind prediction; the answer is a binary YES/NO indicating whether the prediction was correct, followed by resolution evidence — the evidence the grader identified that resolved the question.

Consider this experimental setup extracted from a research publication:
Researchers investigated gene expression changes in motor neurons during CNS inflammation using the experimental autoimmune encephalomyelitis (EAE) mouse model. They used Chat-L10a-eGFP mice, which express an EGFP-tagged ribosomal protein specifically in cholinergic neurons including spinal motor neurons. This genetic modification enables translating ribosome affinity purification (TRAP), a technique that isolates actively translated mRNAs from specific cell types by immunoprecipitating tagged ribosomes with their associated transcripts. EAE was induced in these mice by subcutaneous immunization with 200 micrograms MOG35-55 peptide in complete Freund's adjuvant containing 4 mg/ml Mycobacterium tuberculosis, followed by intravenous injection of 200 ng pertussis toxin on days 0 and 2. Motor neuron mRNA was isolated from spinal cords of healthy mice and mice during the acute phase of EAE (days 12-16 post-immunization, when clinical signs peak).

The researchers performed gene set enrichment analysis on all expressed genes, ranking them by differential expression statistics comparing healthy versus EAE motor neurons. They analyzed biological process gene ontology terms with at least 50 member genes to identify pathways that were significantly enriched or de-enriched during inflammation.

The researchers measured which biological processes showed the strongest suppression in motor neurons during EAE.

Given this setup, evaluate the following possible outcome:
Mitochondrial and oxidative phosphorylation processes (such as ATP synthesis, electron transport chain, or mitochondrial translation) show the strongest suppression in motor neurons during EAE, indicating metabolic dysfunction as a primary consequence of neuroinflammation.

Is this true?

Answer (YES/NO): YES